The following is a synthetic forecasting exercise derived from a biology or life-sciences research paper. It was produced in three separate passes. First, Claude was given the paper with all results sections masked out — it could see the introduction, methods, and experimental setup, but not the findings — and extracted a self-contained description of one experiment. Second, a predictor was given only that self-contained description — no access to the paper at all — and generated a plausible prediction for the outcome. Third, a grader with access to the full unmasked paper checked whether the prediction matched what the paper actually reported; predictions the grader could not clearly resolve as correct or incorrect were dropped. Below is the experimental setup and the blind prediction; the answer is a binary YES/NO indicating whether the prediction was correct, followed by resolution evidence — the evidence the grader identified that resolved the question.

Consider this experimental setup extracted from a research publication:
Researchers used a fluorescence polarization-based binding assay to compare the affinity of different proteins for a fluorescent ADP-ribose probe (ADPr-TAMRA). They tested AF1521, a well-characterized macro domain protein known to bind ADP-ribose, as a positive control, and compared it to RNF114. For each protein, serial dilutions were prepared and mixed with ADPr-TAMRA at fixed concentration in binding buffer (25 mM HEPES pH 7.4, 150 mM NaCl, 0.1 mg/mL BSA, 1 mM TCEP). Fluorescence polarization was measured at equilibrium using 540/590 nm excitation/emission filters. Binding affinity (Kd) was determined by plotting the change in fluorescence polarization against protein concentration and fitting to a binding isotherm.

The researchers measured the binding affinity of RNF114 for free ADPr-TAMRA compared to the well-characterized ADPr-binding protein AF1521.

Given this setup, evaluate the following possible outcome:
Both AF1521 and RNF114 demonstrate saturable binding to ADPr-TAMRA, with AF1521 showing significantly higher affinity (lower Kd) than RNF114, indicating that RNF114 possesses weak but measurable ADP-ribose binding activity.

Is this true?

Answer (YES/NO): NO